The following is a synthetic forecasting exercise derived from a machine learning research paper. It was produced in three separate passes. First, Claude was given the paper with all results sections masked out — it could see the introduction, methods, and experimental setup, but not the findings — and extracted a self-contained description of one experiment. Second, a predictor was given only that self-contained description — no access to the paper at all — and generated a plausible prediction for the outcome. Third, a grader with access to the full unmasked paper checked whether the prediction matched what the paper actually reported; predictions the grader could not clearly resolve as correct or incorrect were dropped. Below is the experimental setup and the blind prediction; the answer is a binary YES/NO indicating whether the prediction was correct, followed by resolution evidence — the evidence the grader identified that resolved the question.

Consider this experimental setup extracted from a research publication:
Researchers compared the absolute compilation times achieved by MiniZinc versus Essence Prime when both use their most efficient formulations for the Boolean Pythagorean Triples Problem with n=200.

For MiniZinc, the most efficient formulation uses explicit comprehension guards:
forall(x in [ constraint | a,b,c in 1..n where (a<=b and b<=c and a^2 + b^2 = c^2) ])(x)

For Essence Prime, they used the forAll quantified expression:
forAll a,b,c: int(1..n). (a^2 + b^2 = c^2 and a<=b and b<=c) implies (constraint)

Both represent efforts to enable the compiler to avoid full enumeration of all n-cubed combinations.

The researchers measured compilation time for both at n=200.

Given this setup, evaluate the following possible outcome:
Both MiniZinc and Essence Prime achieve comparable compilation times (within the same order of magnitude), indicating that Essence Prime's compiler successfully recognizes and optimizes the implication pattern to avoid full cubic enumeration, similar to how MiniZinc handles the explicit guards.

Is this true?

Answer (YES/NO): NO